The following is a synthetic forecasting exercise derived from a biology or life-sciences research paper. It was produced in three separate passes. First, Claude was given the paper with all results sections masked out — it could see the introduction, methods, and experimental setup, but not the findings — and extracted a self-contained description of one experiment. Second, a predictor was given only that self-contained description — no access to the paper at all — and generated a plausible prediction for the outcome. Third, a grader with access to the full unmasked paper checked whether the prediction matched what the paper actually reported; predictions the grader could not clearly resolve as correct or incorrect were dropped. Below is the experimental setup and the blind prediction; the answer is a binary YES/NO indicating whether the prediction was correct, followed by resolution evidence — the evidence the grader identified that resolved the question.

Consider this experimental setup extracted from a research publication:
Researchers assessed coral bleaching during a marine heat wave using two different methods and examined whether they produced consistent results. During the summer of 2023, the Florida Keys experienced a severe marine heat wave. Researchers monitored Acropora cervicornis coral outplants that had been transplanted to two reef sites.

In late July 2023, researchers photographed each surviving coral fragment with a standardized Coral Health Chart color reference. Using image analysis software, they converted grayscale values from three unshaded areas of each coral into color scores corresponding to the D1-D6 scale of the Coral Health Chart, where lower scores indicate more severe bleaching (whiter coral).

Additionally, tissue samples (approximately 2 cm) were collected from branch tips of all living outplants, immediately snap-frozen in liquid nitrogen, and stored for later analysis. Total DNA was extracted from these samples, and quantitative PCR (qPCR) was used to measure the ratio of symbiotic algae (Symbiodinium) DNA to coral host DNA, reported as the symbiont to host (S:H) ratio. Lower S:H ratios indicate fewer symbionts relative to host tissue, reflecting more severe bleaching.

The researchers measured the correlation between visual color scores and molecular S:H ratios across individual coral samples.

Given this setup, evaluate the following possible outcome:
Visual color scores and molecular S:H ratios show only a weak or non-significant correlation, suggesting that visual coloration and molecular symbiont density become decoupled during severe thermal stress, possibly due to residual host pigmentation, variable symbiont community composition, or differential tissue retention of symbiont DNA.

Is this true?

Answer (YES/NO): YES